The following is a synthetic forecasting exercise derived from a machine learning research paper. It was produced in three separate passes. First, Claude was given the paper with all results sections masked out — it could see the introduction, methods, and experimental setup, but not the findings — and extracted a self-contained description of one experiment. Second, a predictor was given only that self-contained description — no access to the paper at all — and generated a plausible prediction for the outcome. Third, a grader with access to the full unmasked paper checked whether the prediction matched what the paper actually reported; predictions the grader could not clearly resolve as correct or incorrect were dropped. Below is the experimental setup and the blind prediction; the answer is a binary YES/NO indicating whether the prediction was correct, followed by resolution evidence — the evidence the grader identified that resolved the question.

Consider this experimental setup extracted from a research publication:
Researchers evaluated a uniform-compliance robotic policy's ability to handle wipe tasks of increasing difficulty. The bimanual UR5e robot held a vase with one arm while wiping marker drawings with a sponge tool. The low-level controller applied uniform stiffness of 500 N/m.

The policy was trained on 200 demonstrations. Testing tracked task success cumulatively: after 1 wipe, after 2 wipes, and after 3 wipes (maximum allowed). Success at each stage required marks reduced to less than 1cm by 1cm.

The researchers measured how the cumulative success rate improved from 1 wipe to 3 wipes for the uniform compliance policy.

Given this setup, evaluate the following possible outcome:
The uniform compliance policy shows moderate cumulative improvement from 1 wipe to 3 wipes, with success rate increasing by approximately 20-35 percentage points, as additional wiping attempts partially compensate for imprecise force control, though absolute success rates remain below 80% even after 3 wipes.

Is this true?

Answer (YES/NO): NO